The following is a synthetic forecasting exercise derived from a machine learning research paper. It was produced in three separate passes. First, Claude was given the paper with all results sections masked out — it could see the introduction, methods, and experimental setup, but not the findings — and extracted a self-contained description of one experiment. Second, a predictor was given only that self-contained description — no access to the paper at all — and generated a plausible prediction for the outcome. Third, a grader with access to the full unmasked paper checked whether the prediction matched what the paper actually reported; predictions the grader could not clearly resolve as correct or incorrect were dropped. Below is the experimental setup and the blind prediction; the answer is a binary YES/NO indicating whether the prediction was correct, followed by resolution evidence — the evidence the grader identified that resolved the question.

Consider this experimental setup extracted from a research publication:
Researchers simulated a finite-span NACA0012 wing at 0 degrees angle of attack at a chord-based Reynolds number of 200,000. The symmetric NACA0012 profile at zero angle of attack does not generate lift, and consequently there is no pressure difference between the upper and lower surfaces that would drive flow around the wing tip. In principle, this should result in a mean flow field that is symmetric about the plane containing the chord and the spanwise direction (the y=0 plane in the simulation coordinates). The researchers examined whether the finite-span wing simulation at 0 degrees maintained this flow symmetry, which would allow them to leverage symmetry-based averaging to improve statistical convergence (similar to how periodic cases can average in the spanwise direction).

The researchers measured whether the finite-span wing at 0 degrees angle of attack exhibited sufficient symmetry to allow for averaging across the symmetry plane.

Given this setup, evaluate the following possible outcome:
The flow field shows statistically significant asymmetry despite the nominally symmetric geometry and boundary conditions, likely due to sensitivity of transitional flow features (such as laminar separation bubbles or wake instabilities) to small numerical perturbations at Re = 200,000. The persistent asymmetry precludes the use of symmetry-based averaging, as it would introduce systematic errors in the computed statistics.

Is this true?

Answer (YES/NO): NO